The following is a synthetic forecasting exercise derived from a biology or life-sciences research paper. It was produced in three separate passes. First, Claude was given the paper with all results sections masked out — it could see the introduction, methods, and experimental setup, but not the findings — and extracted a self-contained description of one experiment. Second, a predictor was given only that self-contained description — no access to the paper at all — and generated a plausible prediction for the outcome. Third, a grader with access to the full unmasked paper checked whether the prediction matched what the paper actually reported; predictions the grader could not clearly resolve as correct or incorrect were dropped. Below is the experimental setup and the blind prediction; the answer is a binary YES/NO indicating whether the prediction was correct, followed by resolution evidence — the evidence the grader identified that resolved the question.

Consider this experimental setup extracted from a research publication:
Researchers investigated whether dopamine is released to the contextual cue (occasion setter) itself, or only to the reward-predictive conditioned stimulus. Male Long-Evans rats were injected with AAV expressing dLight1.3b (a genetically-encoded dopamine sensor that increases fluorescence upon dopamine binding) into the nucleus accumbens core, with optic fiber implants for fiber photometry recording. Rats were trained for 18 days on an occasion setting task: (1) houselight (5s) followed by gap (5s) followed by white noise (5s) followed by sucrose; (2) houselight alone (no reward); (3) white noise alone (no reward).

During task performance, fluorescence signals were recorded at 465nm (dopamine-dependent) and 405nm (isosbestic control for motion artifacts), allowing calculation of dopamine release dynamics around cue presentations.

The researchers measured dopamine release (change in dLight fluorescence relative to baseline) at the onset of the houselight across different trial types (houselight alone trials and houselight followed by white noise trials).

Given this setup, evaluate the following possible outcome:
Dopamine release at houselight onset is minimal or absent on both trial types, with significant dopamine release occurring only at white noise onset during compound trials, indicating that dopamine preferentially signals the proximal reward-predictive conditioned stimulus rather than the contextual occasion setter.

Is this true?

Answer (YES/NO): NO